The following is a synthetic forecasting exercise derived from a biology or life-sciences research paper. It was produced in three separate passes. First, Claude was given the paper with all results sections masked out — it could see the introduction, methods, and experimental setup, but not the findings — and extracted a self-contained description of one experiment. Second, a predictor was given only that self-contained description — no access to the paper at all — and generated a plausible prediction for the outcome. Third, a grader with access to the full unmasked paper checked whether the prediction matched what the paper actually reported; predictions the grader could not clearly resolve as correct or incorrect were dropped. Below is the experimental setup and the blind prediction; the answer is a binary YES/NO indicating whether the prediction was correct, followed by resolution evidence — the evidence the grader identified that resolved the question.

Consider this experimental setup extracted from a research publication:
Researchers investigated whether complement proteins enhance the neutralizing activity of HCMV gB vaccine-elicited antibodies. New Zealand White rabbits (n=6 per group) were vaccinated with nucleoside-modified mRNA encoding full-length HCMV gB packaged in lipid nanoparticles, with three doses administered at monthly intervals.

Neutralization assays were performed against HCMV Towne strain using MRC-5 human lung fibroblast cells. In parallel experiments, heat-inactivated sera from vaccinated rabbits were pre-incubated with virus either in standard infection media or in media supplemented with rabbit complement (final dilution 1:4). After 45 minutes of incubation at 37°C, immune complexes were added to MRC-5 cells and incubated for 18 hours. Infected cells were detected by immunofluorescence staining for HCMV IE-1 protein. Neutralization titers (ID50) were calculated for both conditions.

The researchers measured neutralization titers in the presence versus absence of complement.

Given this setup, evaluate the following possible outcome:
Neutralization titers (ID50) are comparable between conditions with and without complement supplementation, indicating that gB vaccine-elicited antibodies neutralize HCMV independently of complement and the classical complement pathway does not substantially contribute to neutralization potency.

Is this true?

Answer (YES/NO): NO